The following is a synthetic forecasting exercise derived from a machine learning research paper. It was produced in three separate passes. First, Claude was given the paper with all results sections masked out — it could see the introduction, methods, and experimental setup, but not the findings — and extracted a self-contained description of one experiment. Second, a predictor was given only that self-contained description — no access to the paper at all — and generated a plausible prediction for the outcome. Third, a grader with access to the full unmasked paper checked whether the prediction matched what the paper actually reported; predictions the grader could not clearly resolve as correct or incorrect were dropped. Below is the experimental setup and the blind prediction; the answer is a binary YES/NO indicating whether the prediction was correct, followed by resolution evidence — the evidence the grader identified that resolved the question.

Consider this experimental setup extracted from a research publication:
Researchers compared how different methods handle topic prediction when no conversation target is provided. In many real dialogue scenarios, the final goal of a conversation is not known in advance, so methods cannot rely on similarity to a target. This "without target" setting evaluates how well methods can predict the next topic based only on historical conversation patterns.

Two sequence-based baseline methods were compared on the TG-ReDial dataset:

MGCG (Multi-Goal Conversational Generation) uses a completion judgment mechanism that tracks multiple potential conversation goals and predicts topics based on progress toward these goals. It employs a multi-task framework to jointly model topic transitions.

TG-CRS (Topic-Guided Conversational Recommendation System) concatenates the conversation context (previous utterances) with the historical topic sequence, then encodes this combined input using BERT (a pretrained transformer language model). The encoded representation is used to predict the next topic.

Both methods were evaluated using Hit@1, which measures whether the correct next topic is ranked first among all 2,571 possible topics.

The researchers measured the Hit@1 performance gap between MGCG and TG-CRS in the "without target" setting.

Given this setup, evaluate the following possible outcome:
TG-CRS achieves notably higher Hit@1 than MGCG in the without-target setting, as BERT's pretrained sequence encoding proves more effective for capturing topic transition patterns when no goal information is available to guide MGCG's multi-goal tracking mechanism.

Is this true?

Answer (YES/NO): YES